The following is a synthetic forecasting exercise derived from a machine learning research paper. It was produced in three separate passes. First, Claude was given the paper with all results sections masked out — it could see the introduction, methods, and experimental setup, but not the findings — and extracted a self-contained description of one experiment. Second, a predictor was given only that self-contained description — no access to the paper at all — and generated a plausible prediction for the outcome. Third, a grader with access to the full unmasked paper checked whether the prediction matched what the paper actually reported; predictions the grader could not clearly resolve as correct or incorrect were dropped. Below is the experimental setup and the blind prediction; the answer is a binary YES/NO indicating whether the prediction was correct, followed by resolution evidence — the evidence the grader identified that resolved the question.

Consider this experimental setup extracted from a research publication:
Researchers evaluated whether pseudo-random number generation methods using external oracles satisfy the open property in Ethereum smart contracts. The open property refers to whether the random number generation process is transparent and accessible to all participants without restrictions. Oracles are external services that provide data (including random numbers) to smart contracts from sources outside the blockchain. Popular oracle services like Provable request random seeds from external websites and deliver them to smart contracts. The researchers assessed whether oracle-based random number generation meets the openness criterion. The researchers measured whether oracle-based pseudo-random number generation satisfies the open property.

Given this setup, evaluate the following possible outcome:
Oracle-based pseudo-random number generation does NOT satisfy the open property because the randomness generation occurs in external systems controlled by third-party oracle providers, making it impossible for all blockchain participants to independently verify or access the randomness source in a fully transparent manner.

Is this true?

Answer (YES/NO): YES